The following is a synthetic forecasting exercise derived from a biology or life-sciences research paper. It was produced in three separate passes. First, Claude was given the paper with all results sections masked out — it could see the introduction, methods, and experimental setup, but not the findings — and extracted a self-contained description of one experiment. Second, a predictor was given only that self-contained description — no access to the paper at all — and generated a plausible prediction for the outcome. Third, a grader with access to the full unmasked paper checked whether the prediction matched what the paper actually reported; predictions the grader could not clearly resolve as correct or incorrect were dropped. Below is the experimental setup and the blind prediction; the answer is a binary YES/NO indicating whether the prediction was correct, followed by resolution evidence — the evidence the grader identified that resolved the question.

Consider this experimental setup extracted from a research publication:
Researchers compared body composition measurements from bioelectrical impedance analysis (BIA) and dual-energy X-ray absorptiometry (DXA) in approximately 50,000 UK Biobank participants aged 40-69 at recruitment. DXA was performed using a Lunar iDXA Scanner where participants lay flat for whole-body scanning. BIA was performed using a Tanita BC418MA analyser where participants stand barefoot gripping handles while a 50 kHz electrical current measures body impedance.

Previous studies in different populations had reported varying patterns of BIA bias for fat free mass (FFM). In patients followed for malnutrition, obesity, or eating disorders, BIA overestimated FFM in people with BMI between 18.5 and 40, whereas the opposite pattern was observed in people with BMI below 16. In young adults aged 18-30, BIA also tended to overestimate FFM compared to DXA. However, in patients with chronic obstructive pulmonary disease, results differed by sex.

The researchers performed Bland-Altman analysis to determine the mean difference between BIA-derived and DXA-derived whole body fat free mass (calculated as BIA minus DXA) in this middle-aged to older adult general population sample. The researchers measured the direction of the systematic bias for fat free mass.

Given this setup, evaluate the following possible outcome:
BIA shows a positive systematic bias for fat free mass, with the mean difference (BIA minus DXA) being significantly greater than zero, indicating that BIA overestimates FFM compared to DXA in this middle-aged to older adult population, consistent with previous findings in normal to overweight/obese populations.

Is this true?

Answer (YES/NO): YES